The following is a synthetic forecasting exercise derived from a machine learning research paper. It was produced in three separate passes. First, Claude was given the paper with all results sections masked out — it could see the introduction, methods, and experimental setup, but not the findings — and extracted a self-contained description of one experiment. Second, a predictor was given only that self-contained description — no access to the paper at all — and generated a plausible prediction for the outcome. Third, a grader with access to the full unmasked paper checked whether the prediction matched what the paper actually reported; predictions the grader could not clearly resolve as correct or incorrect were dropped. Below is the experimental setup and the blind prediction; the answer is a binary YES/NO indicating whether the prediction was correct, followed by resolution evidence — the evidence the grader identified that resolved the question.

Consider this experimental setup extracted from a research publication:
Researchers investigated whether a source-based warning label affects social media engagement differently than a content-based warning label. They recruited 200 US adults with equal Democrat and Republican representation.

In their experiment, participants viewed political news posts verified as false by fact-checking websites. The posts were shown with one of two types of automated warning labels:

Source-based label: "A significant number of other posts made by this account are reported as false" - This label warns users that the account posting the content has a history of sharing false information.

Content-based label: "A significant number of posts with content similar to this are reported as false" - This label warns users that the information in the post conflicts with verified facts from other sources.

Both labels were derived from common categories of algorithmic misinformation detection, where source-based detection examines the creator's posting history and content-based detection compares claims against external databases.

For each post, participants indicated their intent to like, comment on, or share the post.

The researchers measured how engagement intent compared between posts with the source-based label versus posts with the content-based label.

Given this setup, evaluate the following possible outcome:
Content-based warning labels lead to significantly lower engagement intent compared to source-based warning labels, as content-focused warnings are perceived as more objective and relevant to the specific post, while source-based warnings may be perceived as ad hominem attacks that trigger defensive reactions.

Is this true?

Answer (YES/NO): NO